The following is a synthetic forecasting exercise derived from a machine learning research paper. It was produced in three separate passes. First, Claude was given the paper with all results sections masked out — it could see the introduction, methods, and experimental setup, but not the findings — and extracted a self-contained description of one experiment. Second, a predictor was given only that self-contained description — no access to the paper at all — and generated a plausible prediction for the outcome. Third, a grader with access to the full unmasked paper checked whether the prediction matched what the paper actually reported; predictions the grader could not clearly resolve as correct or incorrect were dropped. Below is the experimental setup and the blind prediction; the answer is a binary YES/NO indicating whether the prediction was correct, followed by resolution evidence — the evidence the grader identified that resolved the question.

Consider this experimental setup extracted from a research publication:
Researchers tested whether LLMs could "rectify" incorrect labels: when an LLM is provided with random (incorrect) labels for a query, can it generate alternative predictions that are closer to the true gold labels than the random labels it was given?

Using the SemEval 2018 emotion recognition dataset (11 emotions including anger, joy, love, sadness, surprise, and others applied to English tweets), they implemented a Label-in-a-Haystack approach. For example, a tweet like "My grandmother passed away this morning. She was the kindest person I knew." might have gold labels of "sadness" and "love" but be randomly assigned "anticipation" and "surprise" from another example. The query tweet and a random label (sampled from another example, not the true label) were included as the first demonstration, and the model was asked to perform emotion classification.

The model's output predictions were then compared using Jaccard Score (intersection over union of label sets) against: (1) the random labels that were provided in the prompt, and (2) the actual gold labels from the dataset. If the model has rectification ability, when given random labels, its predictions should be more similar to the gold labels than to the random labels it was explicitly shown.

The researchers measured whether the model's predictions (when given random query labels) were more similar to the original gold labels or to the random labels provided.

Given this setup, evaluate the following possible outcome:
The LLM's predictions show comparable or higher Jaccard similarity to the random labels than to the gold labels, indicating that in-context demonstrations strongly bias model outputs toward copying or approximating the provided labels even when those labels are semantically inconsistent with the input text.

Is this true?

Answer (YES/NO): NO